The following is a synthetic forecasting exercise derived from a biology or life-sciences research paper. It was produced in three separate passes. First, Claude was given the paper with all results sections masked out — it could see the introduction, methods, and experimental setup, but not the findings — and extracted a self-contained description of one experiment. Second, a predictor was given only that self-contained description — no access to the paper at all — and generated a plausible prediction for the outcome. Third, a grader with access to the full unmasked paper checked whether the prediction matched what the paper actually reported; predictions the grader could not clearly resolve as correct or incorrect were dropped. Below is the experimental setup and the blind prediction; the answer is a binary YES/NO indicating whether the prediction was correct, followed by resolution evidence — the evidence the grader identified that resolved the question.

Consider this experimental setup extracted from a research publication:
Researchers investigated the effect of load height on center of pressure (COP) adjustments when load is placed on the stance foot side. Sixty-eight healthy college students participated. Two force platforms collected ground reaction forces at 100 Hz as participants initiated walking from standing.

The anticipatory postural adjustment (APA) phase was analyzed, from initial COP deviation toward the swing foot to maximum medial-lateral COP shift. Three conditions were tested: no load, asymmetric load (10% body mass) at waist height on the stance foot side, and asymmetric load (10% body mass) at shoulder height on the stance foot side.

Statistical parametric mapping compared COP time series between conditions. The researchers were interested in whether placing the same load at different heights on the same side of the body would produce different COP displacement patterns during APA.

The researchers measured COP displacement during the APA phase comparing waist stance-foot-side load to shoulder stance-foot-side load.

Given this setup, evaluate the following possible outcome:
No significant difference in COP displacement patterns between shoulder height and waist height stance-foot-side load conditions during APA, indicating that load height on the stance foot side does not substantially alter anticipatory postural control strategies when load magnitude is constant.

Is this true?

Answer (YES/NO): NO